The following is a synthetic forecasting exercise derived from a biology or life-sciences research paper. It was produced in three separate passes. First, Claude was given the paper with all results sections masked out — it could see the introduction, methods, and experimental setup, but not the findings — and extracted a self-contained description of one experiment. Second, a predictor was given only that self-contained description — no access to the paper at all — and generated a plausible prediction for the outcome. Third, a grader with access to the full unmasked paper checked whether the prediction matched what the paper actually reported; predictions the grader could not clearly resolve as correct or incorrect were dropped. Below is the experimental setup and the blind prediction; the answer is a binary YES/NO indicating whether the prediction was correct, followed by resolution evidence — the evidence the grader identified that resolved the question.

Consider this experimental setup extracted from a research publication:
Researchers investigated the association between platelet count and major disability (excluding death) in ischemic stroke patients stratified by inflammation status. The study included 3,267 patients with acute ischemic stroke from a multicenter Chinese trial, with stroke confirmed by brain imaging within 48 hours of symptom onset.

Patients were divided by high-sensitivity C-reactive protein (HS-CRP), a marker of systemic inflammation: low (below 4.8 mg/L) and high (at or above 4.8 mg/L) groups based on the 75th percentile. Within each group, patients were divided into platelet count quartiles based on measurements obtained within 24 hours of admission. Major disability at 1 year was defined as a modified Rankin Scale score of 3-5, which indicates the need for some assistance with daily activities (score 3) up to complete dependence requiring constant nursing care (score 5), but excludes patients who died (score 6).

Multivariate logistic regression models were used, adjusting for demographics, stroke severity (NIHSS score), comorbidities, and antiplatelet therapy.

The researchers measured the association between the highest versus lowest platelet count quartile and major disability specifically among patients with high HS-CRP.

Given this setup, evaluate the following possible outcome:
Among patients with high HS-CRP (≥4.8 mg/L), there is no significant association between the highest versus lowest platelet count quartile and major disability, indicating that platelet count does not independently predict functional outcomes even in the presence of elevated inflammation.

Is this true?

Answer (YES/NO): NO